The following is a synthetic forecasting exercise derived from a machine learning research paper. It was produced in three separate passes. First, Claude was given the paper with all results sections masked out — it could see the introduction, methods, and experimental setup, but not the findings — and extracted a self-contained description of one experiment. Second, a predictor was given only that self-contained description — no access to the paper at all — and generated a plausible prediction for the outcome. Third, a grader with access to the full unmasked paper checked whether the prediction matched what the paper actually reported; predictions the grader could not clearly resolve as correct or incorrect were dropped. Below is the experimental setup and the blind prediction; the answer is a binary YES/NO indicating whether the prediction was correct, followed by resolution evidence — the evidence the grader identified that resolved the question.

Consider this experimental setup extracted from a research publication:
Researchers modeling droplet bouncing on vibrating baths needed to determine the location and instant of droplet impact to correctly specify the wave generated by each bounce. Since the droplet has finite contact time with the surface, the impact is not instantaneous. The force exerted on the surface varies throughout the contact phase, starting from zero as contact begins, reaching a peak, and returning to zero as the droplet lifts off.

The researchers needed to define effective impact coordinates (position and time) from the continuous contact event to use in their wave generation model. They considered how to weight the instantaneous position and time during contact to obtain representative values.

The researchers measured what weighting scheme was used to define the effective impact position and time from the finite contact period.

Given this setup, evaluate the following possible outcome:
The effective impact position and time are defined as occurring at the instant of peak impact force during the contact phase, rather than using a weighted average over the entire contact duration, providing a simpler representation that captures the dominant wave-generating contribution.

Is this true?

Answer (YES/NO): NO